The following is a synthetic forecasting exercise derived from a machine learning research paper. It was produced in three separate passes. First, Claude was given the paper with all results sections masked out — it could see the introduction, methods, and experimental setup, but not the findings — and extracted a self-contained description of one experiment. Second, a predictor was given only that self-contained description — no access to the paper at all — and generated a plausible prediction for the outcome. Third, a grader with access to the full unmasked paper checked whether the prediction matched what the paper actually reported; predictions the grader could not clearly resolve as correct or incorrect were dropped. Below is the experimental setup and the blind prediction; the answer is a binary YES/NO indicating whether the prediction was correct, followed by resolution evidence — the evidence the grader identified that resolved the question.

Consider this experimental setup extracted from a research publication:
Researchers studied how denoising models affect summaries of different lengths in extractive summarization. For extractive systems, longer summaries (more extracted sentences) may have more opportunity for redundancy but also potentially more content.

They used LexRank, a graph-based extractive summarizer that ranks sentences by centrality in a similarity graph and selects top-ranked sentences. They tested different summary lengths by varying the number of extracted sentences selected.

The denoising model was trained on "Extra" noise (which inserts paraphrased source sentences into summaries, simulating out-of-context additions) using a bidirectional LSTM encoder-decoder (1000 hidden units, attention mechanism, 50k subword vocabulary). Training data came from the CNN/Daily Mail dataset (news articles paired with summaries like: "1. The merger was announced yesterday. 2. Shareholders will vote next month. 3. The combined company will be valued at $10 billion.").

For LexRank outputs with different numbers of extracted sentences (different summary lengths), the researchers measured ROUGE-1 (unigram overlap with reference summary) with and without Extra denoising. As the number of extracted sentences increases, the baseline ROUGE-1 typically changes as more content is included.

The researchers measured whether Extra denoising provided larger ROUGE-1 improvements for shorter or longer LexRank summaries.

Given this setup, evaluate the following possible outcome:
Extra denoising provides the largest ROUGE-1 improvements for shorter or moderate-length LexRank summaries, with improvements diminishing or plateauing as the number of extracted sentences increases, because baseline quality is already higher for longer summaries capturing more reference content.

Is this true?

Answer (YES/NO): NO